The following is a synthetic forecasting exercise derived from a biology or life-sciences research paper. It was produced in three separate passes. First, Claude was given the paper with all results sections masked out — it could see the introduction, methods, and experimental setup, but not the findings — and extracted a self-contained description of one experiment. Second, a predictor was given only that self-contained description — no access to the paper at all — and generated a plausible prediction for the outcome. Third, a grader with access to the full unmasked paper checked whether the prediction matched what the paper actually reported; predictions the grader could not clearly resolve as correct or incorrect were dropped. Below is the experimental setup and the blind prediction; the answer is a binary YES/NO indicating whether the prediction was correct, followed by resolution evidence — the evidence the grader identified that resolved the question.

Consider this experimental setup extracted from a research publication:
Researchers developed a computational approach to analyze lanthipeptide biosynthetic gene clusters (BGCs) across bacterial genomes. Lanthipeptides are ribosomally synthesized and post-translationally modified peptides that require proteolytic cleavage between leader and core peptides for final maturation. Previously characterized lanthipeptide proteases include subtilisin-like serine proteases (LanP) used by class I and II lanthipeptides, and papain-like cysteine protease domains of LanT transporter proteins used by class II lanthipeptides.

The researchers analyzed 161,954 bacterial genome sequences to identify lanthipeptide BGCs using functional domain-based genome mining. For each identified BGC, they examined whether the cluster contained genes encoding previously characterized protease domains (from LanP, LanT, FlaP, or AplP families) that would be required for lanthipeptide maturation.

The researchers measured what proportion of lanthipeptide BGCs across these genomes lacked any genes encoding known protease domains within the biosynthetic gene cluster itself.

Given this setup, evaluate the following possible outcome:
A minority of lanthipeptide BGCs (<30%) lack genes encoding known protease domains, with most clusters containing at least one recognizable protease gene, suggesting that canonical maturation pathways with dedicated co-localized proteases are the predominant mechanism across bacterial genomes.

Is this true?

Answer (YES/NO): NO